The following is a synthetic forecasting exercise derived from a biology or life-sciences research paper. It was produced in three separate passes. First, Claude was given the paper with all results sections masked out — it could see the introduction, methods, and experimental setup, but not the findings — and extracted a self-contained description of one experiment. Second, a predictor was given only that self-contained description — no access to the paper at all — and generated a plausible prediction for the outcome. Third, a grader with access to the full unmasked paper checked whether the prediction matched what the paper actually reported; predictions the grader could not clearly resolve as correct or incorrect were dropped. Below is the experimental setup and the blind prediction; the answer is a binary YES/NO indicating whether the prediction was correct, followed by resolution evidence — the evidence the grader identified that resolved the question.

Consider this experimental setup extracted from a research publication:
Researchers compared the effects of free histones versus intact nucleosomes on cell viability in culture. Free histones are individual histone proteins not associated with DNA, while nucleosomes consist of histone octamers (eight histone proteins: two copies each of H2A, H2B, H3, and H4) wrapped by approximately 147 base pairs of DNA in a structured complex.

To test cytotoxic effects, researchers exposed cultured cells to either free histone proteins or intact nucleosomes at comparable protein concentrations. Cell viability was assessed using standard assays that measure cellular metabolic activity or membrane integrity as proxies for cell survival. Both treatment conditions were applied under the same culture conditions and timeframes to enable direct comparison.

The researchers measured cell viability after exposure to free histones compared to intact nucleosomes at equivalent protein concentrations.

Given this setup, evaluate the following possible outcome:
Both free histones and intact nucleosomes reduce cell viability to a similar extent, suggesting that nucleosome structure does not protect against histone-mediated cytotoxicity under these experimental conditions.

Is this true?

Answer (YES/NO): NO